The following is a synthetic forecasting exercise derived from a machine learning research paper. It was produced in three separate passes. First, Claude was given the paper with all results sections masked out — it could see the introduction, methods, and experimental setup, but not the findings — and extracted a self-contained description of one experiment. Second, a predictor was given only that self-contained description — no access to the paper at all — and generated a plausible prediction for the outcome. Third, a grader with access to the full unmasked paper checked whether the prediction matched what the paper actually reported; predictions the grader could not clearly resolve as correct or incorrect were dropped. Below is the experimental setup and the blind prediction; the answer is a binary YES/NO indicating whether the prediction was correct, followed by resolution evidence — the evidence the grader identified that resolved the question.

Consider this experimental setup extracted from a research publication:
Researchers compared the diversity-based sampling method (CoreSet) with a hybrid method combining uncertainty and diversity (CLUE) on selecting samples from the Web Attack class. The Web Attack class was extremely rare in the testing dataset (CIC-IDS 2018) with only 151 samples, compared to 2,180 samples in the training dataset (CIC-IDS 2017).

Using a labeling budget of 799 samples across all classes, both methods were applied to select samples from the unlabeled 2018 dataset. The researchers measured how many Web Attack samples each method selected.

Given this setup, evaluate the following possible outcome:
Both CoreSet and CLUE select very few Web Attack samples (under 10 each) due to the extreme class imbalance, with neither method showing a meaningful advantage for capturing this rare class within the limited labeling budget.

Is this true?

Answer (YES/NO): YES